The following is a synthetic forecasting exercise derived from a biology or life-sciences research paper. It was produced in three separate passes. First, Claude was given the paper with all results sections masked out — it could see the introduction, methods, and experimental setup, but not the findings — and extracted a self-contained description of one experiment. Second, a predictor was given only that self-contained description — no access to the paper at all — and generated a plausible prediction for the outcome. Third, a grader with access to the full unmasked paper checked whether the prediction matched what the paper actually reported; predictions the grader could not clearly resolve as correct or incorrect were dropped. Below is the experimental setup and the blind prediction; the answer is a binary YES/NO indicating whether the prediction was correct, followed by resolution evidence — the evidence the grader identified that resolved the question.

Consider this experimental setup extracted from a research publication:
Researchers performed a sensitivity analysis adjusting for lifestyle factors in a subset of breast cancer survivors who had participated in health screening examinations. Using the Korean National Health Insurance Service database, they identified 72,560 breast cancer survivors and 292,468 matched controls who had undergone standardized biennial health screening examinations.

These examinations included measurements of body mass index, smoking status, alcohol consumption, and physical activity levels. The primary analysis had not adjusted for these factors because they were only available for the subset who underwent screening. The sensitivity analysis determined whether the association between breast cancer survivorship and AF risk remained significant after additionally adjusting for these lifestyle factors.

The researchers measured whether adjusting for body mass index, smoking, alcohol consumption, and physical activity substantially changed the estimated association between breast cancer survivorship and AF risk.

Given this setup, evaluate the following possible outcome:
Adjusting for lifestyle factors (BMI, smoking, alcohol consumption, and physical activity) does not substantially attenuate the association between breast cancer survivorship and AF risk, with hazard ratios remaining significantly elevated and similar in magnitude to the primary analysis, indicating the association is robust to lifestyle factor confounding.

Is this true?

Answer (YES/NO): YES